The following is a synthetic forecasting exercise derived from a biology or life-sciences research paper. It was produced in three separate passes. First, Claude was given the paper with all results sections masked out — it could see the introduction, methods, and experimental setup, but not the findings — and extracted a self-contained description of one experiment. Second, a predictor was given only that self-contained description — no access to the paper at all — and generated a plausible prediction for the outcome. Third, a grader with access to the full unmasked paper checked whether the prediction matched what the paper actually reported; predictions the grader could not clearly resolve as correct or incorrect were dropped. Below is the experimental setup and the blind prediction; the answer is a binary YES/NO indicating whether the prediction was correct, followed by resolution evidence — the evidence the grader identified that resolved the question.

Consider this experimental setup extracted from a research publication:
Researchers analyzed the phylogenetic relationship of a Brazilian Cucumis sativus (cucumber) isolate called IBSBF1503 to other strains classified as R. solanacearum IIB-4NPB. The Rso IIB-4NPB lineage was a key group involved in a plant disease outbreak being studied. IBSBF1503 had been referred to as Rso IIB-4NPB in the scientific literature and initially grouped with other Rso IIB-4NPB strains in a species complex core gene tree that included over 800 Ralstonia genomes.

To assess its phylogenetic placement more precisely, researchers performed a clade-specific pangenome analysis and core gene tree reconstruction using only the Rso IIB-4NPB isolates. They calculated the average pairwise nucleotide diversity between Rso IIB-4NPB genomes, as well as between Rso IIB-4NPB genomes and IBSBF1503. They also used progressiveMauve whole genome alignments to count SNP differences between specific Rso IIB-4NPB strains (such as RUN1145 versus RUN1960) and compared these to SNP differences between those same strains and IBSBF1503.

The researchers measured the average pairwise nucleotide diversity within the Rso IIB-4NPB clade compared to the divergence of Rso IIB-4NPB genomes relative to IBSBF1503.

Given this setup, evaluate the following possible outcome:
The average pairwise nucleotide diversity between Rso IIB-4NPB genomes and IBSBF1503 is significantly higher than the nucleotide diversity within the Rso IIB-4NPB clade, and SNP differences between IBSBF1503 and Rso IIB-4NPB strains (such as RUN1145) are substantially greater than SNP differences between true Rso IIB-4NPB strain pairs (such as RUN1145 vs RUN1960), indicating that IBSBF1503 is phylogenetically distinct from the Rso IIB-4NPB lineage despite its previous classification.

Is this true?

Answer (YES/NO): YES